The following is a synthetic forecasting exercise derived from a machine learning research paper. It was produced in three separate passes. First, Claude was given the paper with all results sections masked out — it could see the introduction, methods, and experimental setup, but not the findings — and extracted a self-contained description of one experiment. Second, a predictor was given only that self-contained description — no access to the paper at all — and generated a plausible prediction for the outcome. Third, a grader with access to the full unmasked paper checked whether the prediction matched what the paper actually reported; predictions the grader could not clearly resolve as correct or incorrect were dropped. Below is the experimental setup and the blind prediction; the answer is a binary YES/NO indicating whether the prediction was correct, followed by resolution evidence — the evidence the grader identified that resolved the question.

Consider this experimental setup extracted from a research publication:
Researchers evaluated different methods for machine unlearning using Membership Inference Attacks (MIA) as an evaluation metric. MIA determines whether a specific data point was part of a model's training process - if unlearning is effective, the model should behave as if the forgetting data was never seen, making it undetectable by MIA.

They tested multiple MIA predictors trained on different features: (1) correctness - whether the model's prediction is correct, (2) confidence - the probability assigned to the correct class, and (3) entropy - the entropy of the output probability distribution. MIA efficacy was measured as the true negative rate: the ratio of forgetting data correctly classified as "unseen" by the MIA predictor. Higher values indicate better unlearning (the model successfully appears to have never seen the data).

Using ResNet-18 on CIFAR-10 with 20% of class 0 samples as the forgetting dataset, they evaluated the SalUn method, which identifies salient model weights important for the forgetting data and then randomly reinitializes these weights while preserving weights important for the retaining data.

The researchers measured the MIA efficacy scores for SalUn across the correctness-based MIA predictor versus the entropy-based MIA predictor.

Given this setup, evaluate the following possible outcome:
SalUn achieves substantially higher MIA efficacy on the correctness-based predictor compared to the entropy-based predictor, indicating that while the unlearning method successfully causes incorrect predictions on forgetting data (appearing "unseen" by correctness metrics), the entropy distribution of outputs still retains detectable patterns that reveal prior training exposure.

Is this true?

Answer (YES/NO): NO